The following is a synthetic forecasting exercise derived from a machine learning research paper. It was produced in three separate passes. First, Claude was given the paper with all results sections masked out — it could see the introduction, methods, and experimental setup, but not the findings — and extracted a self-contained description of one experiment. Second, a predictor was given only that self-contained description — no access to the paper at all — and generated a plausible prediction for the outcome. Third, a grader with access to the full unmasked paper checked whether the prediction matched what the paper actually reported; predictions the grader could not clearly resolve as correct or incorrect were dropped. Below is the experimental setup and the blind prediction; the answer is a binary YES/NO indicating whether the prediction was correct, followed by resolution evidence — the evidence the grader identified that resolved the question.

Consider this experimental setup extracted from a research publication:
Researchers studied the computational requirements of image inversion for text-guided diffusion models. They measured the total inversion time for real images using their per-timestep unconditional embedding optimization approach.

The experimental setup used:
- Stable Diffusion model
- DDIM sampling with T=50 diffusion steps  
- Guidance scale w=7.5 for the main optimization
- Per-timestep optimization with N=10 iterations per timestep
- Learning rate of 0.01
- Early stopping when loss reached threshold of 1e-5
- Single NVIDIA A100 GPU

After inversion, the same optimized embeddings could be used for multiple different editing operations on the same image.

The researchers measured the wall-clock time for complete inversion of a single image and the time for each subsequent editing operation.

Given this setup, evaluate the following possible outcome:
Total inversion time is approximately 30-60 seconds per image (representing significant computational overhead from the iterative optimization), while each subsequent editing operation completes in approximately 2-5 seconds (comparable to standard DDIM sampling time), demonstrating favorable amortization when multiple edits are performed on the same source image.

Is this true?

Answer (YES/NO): NO